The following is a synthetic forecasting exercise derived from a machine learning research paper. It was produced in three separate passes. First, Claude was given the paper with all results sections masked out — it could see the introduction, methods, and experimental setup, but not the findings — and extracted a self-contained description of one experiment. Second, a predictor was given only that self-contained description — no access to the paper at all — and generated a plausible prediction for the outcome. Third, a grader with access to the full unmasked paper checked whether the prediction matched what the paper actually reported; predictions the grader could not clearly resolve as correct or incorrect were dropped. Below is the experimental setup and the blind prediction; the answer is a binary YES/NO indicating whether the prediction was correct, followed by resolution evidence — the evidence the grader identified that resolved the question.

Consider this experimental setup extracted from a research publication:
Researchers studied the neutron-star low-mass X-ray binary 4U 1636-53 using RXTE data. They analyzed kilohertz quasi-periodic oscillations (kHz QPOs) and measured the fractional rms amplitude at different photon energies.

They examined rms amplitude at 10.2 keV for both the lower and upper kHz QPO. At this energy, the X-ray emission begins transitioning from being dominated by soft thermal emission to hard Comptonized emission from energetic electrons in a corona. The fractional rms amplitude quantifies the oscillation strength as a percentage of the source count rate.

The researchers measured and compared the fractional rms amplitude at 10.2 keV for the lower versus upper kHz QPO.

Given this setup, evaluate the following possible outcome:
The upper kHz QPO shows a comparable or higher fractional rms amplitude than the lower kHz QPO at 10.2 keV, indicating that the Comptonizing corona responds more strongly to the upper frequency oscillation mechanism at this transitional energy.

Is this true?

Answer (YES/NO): YES